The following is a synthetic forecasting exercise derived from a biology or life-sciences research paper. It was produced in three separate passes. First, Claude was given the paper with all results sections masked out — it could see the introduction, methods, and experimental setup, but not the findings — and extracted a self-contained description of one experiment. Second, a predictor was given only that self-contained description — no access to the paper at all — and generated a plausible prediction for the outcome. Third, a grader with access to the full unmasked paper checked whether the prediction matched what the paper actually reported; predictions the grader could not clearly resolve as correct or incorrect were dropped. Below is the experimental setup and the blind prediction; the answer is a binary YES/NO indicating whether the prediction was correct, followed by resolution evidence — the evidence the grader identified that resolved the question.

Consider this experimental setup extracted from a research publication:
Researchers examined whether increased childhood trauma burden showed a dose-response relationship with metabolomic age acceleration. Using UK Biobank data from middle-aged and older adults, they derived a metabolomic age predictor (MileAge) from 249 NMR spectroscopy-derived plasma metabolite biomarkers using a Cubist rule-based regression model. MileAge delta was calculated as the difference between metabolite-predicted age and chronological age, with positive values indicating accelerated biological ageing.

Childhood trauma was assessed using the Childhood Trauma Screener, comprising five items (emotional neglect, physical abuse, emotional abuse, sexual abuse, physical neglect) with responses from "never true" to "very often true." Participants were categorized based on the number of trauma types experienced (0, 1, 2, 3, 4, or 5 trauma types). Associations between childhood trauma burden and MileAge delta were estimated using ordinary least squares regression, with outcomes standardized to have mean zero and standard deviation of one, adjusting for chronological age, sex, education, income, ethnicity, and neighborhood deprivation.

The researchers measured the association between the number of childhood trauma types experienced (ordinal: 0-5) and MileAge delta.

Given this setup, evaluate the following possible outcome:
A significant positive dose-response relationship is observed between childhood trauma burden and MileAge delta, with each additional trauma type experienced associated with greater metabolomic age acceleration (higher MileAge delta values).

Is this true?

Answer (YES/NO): NO